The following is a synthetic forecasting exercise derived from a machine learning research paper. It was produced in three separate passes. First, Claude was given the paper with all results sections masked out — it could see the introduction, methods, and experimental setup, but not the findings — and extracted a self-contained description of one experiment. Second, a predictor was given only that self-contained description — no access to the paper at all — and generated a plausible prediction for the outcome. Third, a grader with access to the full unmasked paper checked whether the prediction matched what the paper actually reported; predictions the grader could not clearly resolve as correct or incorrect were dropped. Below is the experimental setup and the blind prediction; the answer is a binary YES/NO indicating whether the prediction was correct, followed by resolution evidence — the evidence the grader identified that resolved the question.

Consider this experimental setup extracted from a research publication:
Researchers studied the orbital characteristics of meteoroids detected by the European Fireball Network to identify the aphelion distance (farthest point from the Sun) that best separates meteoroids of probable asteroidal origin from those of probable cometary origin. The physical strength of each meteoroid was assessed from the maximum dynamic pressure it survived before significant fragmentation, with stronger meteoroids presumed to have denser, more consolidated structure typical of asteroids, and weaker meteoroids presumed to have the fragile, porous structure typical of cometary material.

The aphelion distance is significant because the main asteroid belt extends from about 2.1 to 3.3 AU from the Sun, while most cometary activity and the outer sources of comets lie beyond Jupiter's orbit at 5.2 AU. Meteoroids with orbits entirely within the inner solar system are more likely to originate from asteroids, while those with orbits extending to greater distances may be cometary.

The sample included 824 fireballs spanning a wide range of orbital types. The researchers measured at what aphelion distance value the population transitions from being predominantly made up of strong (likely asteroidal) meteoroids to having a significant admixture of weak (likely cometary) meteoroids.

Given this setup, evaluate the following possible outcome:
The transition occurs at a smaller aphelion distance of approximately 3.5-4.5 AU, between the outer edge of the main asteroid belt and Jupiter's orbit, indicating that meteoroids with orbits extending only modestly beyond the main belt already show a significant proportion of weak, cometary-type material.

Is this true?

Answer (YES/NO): NO